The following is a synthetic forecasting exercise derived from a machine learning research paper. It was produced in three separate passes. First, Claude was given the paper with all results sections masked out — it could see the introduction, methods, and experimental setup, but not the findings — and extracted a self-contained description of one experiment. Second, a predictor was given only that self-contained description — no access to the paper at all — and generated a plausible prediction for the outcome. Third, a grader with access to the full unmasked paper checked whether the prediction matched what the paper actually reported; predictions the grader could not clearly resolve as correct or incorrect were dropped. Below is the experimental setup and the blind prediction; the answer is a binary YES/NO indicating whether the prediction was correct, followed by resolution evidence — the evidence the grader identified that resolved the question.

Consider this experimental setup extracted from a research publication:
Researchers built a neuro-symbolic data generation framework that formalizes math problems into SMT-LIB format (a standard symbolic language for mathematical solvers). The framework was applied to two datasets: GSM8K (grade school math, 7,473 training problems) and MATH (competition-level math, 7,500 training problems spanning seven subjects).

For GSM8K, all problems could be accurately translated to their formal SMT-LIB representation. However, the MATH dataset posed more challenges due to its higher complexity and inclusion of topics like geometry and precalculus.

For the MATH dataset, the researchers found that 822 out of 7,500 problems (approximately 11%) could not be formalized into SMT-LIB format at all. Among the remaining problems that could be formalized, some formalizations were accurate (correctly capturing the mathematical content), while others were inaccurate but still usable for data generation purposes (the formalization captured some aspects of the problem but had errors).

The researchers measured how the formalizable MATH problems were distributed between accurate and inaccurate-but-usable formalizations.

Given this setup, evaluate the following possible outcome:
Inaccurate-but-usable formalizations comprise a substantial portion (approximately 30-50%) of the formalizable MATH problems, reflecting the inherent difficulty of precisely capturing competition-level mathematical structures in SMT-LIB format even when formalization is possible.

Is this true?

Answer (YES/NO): NO